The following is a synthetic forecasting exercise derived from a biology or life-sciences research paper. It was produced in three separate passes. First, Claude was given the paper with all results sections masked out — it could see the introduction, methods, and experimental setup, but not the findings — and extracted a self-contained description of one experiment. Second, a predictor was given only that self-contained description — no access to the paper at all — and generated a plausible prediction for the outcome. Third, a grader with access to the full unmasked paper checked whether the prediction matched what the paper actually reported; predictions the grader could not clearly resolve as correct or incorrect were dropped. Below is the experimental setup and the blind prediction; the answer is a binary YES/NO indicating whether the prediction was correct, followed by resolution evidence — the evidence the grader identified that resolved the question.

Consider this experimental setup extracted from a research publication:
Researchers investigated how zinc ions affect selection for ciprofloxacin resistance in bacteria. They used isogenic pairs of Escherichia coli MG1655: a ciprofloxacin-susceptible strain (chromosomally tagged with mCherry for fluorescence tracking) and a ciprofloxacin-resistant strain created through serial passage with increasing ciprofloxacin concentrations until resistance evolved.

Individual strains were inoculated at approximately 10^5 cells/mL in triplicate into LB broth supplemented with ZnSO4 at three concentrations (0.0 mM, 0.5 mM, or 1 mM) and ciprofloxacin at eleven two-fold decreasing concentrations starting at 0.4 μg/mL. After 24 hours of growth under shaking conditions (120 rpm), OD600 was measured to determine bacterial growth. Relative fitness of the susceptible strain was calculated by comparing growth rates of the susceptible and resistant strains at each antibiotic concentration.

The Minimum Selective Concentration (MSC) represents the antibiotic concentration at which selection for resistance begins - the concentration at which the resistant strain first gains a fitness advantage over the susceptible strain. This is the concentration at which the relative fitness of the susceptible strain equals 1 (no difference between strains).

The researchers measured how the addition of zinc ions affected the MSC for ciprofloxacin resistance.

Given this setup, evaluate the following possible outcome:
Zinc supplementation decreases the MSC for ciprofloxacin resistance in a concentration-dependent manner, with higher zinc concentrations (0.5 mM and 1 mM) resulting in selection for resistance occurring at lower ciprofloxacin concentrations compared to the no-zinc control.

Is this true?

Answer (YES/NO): NO